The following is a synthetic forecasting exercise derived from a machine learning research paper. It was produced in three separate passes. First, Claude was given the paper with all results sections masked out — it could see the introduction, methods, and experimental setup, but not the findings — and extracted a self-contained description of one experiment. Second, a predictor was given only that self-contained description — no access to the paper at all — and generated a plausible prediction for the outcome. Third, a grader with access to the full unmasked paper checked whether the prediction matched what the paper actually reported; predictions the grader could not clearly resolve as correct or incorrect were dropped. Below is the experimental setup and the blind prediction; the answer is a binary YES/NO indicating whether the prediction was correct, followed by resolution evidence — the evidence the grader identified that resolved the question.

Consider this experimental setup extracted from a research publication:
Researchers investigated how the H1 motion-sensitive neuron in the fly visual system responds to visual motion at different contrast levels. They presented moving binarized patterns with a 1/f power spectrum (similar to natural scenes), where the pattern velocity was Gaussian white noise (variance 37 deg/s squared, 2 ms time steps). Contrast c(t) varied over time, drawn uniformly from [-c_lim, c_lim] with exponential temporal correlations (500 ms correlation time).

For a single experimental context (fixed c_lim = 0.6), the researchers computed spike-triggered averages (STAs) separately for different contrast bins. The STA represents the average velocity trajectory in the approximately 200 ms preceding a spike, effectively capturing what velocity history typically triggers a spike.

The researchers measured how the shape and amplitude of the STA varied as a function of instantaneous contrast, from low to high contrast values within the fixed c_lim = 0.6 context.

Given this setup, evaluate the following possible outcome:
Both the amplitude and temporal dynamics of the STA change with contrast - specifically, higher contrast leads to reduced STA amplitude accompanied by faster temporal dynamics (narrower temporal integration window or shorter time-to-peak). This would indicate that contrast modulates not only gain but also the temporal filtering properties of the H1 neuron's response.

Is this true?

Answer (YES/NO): NO